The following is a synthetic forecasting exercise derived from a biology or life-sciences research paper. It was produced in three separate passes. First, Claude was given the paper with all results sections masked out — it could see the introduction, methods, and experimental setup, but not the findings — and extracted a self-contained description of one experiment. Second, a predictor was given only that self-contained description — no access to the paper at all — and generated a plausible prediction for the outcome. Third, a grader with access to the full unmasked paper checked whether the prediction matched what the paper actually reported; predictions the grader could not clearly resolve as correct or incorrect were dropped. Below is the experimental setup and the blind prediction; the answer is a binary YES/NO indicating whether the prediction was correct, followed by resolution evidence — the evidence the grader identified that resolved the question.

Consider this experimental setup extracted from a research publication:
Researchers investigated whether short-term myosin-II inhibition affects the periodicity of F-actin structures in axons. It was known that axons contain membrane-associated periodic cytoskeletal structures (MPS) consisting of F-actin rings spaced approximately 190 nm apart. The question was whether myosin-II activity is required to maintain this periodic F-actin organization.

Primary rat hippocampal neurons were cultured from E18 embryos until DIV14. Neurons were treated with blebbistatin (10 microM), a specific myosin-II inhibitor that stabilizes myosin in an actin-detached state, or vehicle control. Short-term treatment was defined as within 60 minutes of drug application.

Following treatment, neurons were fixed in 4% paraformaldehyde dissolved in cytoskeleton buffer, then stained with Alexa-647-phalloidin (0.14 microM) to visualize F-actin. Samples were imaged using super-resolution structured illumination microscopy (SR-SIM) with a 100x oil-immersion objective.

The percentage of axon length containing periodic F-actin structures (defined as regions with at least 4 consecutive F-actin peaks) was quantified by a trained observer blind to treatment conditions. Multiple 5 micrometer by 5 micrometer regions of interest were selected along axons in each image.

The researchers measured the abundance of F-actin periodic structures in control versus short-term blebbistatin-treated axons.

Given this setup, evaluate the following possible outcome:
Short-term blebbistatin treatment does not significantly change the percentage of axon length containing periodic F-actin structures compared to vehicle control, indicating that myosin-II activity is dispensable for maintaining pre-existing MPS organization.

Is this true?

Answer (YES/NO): YES